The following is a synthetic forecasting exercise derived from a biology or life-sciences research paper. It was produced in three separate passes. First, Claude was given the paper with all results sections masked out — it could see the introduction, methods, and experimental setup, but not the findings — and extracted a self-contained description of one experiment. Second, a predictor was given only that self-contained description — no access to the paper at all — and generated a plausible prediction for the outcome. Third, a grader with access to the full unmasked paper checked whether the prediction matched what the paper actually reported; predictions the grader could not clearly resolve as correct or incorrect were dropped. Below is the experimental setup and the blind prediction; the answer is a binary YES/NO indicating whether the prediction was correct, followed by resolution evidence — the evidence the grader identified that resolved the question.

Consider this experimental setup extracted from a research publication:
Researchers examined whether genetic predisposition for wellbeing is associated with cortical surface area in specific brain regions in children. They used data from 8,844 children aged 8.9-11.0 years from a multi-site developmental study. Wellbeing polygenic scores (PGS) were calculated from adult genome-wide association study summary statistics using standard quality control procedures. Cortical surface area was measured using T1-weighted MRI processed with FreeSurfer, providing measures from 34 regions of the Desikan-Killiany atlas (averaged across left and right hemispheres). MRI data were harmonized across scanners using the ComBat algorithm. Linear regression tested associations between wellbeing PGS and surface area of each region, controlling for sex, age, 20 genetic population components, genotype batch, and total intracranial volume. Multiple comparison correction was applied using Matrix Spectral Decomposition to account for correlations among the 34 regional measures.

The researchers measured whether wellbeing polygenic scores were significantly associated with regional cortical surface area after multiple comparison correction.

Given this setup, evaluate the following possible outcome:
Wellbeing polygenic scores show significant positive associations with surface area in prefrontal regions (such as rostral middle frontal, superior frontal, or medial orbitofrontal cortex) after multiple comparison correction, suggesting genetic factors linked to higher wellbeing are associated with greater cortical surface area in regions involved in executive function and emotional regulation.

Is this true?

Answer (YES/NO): NO